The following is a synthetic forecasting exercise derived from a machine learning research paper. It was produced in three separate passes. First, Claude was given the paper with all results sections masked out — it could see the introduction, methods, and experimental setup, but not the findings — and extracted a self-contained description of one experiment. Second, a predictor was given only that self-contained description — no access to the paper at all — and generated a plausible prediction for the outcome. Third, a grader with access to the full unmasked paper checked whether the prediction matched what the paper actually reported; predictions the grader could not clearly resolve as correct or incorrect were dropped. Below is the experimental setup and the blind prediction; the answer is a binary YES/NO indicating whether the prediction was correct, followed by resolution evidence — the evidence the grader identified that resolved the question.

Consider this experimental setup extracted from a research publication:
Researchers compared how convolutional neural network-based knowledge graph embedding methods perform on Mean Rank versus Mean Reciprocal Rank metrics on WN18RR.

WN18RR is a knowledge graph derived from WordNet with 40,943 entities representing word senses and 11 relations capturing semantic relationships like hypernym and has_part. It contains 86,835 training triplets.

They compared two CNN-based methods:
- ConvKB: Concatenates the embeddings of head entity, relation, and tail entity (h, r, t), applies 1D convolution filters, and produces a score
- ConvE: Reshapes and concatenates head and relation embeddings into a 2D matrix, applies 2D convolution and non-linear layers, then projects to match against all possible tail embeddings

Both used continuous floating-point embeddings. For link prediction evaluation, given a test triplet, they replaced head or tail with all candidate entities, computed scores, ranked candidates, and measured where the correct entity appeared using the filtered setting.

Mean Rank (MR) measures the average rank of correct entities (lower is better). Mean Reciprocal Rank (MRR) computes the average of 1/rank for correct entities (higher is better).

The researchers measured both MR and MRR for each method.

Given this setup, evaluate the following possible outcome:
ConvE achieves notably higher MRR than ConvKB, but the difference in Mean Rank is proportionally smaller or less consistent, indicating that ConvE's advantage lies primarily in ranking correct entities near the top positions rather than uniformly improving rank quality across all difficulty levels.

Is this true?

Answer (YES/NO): NO